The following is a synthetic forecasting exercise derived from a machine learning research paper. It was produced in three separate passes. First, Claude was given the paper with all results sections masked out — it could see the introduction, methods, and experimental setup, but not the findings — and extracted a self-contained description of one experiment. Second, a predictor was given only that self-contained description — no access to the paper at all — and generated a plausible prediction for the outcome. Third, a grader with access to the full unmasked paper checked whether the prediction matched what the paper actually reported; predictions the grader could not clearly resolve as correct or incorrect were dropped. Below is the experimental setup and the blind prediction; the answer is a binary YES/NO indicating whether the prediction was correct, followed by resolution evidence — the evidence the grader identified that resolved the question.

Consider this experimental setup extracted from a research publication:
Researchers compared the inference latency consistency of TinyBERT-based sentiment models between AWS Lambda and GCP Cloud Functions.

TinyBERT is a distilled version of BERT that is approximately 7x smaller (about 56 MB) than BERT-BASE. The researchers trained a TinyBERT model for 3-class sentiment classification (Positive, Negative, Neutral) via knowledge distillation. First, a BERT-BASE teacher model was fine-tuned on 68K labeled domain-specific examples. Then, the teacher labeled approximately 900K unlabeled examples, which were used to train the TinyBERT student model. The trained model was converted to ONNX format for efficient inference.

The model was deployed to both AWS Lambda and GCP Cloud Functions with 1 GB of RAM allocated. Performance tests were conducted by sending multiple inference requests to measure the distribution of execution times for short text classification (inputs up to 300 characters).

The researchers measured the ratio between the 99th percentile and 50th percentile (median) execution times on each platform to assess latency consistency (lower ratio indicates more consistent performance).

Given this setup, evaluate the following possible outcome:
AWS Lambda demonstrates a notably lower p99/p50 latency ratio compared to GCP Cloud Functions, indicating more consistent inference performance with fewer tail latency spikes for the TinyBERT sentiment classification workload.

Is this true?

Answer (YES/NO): YES